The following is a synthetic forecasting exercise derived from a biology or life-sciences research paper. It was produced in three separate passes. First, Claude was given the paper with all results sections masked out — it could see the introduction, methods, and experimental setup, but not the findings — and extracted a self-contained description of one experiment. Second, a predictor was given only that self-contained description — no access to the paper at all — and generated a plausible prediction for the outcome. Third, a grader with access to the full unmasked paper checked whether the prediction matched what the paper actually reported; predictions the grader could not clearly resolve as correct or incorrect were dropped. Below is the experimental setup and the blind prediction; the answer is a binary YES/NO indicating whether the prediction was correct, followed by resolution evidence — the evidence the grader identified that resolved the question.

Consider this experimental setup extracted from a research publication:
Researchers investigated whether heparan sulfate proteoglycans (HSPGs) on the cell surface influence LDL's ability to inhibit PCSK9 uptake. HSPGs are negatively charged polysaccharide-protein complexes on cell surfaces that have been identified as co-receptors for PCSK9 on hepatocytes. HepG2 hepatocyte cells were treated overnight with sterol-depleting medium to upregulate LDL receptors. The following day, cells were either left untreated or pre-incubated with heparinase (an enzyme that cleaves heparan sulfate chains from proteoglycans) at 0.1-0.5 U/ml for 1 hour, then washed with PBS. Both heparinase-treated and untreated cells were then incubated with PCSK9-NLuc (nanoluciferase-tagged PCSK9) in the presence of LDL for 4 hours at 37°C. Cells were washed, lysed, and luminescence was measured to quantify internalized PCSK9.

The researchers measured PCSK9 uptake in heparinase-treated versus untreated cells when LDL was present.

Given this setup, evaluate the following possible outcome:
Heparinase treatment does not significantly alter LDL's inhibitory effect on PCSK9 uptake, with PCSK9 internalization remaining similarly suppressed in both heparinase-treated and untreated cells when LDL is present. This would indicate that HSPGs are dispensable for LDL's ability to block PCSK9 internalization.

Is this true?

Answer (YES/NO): NO